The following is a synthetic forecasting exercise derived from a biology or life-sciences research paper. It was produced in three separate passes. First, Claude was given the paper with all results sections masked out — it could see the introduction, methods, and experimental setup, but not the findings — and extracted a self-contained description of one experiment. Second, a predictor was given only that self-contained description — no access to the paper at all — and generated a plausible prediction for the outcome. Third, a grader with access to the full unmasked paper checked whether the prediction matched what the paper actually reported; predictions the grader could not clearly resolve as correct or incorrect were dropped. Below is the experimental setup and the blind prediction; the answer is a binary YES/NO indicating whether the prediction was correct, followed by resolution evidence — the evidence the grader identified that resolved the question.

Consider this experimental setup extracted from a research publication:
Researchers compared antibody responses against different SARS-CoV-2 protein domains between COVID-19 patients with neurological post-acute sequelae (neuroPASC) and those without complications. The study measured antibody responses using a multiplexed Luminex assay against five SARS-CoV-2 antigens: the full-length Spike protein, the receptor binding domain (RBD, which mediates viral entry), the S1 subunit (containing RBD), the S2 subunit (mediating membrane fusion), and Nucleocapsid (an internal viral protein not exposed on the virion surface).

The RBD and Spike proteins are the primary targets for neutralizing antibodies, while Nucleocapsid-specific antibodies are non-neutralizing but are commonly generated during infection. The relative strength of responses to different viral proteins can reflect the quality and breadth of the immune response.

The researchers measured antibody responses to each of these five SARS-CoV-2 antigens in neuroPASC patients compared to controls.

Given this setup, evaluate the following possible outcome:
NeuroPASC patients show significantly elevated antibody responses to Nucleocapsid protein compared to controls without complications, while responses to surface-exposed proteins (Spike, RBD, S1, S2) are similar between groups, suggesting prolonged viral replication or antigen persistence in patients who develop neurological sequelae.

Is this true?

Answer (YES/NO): NO